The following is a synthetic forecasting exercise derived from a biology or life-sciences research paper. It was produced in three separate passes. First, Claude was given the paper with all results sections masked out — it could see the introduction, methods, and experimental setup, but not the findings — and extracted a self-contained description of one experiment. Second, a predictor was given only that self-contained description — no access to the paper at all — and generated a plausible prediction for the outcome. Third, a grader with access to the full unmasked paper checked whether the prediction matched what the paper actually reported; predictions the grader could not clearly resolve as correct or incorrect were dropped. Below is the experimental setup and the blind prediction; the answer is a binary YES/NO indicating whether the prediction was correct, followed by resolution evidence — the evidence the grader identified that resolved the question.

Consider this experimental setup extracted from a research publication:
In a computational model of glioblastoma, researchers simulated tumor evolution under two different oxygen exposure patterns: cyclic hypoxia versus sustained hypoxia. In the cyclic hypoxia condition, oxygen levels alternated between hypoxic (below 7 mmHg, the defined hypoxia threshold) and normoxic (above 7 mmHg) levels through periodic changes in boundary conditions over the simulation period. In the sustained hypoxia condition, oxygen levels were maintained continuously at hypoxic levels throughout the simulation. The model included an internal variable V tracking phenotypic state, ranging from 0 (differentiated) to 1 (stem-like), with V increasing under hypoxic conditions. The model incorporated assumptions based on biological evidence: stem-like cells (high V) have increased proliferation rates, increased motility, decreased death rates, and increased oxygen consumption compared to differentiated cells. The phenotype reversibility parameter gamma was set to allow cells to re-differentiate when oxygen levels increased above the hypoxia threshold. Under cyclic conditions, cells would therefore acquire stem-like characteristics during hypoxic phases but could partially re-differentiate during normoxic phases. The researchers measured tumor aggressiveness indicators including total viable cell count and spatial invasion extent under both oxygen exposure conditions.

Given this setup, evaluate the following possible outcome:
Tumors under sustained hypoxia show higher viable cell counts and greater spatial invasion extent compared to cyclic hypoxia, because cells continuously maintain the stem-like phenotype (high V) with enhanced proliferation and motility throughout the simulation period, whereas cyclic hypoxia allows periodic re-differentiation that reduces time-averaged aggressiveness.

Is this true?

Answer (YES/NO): NO